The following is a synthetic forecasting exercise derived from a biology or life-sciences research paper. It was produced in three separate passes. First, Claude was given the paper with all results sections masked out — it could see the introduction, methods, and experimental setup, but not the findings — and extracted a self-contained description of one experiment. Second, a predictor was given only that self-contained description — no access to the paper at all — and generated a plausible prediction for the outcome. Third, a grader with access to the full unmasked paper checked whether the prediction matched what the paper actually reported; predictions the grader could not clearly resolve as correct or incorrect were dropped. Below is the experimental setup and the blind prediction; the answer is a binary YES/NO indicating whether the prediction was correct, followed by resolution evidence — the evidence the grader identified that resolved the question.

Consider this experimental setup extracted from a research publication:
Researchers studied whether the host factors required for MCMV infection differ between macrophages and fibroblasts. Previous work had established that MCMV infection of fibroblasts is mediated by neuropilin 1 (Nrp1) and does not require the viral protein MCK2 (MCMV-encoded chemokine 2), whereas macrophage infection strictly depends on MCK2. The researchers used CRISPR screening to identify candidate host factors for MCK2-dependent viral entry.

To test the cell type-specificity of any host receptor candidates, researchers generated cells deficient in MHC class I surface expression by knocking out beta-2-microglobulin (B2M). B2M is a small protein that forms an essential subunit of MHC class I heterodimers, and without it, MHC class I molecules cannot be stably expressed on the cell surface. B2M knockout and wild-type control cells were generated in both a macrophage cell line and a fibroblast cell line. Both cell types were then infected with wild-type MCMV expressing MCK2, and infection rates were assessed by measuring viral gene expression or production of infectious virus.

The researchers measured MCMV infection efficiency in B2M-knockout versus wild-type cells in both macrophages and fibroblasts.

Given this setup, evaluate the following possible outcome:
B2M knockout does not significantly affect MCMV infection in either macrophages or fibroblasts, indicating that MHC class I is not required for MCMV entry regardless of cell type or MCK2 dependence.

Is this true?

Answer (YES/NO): NO